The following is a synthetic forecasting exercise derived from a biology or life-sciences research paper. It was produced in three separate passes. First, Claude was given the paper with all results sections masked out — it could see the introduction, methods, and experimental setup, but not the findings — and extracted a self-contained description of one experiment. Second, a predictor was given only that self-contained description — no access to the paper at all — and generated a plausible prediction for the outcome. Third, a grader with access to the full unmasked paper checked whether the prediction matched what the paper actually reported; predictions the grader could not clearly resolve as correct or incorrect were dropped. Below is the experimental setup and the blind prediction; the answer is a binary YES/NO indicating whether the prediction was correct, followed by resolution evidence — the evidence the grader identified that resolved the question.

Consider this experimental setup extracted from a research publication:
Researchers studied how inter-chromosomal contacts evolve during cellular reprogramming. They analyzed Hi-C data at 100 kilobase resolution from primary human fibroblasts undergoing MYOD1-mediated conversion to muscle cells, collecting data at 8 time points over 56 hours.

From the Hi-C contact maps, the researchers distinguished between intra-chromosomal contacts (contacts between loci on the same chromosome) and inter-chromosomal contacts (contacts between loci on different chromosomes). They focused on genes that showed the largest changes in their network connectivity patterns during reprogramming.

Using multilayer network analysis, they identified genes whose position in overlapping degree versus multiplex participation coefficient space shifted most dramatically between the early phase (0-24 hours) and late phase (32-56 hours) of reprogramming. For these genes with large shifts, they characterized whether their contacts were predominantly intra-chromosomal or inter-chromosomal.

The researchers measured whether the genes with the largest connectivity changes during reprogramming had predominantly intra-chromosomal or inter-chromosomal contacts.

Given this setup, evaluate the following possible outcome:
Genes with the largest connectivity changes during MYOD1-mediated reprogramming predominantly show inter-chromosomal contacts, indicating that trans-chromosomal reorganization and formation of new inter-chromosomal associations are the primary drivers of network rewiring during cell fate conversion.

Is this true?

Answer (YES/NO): NO